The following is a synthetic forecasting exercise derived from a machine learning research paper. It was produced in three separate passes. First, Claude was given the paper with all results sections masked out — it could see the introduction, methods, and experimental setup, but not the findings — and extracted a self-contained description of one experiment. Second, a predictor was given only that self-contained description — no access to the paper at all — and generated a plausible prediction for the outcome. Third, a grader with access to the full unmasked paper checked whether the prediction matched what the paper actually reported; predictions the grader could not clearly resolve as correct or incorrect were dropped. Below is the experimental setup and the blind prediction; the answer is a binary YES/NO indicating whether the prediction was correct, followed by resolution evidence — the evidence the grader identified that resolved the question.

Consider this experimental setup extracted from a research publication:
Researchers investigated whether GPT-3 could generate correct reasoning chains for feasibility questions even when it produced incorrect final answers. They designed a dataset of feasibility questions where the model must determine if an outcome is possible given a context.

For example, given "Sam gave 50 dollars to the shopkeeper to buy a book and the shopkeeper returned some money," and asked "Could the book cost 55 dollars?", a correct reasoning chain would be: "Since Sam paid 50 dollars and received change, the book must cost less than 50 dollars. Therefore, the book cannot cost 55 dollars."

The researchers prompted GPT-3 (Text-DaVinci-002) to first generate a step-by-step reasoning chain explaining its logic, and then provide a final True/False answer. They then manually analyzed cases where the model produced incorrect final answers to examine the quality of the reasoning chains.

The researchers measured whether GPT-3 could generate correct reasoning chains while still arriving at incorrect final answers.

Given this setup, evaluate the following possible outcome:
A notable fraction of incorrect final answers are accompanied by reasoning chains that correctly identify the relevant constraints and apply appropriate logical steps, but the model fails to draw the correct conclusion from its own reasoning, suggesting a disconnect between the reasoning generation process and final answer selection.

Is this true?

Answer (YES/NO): YES